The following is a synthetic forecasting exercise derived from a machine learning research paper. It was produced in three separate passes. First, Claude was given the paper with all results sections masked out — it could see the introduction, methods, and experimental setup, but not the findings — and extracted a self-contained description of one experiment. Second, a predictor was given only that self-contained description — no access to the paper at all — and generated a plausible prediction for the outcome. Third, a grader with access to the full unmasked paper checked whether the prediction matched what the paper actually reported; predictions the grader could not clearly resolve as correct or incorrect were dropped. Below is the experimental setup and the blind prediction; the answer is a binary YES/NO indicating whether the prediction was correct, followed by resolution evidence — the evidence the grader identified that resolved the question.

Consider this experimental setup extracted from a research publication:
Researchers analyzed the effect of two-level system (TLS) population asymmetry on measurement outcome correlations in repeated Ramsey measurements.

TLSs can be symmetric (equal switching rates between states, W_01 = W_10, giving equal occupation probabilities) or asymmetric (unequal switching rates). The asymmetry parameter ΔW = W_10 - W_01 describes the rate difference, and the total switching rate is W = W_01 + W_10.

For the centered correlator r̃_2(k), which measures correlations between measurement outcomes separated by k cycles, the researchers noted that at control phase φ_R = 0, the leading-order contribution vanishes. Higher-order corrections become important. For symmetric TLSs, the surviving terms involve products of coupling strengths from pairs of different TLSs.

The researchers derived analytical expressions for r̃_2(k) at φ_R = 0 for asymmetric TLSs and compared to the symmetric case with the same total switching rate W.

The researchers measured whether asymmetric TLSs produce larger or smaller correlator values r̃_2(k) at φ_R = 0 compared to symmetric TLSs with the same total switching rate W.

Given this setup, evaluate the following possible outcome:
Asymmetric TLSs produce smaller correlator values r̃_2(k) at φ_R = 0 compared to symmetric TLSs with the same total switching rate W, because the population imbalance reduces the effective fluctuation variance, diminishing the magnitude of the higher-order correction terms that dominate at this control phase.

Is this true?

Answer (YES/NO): NO